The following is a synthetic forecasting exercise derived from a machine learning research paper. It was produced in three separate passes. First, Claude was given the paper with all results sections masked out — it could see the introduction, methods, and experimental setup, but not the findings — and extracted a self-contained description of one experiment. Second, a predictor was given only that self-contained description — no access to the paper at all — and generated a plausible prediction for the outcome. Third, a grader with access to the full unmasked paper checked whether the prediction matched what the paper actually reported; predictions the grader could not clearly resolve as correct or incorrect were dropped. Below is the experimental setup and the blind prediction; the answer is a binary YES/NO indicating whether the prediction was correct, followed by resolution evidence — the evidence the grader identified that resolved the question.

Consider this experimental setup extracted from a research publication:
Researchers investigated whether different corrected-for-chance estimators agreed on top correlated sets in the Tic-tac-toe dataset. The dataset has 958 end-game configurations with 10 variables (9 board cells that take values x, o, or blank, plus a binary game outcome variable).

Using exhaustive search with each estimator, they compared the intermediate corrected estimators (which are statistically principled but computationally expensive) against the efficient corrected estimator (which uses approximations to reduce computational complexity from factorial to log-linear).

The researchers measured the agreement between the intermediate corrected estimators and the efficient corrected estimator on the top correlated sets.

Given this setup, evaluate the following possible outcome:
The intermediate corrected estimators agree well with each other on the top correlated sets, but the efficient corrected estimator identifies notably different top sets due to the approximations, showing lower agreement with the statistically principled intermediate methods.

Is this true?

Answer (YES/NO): NO